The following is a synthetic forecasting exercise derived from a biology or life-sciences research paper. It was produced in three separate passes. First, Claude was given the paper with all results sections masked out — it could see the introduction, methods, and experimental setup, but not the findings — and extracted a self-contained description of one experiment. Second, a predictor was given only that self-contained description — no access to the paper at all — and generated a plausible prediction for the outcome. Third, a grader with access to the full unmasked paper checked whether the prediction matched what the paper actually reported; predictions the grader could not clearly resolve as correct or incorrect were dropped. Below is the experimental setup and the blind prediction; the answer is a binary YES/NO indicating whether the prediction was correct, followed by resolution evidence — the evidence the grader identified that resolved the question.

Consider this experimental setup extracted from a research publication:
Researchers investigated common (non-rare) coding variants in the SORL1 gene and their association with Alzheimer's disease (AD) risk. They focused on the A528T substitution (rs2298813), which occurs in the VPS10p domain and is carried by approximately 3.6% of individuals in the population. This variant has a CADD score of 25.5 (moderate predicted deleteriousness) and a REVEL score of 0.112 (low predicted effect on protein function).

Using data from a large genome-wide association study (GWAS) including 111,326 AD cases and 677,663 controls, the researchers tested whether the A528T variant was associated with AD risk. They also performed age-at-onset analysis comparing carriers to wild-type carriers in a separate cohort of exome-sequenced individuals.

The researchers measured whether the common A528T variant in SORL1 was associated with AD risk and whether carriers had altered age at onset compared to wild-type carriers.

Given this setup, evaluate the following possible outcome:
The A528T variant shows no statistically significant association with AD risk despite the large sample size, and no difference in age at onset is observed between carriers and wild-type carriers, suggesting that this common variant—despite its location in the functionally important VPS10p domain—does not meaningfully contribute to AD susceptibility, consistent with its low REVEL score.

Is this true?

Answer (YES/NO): NO